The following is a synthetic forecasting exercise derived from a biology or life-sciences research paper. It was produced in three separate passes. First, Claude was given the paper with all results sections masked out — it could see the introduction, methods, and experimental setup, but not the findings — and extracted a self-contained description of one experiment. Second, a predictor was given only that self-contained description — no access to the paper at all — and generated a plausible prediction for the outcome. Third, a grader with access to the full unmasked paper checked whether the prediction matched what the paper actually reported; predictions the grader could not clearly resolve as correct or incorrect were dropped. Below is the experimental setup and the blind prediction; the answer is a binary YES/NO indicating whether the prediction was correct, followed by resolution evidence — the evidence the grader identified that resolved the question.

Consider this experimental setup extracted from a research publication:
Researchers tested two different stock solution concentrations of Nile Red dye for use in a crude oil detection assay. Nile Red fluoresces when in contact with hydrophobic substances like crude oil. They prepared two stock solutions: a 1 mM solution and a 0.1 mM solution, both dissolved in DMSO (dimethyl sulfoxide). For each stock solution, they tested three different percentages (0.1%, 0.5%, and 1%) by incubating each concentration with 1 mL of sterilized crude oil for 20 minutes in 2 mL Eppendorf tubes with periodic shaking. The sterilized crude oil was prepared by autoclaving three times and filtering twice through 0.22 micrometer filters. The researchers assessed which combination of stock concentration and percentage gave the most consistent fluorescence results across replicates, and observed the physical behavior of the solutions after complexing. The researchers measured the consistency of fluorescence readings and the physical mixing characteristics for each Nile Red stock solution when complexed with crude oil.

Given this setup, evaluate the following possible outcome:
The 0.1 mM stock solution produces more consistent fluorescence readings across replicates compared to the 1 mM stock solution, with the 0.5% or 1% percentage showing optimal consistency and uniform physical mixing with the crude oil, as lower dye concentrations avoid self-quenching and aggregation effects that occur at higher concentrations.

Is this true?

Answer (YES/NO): NO